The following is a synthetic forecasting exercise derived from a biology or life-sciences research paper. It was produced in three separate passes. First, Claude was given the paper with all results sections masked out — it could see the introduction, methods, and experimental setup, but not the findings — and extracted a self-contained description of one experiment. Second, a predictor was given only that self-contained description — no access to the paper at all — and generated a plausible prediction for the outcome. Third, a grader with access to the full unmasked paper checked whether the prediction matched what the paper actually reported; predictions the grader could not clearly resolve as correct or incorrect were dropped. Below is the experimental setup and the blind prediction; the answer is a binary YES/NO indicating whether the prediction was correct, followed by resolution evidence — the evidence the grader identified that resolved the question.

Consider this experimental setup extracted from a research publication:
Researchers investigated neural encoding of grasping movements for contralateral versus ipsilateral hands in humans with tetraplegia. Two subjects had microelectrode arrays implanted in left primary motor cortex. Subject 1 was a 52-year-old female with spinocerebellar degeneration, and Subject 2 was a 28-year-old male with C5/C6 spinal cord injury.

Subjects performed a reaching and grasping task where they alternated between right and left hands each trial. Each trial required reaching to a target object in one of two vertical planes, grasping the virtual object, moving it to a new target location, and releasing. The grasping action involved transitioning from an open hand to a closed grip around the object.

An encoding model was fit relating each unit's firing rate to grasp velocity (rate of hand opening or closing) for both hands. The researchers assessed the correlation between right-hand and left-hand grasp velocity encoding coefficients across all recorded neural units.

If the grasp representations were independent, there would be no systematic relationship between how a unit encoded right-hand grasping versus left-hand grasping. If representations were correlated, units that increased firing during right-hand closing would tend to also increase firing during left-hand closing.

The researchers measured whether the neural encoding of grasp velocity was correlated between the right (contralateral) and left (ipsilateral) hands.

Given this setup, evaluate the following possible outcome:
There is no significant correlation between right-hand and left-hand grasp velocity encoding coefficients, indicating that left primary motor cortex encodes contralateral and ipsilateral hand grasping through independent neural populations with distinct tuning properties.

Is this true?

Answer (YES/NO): NO